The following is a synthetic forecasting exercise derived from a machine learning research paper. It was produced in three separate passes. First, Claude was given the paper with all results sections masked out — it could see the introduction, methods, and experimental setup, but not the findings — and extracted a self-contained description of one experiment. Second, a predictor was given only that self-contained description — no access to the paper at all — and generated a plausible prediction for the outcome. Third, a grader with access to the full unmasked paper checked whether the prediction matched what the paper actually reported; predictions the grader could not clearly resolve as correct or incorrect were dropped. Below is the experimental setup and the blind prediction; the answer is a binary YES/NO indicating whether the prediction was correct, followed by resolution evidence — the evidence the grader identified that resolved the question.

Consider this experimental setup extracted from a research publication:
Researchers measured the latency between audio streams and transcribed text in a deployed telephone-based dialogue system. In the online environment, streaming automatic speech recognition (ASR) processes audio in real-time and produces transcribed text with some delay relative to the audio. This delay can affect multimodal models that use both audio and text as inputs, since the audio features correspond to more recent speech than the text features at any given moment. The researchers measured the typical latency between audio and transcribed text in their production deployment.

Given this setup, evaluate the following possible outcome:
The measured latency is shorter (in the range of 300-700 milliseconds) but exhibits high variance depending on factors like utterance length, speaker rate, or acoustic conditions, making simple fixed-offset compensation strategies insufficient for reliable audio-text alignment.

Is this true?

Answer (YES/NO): NO